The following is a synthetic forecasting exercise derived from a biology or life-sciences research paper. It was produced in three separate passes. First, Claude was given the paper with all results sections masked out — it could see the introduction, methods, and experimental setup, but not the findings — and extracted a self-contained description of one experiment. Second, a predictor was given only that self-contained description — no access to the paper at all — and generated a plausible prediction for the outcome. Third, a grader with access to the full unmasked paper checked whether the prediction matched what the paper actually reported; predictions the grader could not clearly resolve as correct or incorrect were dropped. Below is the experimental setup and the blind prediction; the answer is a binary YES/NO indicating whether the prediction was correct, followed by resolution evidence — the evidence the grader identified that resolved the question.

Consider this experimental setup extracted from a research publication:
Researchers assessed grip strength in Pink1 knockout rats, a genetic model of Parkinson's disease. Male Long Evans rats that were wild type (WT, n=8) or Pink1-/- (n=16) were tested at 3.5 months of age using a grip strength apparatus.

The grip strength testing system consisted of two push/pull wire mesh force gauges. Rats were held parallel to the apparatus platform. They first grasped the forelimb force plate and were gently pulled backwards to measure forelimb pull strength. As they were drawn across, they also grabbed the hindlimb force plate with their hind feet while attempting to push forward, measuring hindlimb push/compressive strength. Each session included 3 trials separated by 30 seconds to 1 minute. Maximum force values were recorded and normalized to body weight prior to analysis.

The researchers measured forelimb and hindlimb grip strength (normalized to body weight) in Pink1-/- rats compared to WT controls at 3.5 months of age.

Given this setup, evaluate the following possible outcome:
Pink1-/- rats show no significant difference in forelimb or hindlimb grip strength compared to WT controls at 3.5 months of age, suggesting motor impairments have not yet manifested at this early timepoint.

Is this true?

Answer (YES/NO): YES